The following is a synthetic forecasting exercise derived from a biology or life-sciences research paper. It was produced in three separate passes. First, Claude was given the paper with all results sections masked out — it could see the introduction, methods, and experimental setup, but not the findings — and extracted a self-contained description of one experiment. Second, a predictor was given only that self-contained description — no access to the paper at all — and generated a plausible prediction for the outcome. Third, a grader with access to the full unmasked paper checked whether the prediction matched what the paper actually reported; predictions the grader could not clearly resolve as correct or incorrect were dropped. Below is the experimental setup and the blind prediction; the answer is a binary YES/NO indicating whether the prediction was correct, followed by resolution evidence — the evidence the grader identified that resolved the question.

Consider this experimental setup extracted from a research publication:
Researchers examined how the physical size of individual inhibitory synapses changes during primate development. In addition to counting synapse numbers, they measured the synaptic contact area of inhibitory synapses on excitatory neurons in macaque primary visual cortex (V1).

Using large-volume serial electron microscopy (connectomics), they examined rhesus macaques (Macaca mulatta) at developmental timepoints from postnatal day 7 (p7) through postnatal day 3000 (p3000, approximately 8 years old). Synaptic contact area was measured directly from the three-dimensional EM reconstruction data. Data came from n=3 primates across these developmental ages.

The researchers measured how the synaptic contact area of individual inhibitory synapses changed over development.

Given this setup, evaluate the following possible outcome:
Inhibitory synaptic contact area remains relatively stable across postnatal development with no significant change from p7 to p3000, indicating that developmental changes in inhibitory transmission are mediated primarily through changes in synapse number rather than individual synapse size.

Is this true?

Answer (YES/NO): NO